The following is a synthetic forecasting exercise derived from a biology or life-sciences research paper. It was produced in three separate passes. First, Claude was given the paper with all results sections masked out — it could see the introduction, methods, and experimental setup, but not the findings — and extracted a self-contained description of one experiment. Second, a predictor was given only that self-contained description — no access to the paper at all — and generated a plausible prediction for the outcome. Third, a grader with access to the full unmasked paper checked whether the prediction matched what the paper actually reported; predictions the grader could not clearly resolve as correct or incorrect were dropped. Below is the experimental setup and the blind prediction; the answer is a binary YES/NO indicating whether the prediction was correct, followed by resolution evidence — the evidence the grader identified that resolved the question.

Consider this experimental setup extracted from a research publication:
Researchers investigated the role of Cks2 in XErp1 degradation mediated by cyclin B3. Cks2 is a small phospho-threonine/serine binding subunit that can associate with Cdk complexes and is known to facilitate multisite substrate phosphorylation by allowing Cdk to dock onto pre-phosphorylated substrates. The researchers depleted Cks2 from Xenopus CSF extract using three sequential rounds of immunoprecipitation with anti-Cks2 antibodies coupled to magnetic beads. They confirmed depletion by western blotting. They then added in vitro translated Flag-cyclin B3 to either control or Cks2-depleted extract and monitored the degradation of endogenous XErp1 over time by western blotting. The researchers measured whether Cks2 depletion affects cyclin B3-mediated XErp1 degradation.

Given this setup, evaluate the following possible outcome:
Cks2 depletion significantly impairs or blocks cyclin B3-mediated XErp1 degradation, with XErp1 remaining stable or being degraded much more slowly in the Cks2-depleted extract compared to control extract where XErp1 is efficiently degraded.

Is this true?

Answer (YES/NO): NO